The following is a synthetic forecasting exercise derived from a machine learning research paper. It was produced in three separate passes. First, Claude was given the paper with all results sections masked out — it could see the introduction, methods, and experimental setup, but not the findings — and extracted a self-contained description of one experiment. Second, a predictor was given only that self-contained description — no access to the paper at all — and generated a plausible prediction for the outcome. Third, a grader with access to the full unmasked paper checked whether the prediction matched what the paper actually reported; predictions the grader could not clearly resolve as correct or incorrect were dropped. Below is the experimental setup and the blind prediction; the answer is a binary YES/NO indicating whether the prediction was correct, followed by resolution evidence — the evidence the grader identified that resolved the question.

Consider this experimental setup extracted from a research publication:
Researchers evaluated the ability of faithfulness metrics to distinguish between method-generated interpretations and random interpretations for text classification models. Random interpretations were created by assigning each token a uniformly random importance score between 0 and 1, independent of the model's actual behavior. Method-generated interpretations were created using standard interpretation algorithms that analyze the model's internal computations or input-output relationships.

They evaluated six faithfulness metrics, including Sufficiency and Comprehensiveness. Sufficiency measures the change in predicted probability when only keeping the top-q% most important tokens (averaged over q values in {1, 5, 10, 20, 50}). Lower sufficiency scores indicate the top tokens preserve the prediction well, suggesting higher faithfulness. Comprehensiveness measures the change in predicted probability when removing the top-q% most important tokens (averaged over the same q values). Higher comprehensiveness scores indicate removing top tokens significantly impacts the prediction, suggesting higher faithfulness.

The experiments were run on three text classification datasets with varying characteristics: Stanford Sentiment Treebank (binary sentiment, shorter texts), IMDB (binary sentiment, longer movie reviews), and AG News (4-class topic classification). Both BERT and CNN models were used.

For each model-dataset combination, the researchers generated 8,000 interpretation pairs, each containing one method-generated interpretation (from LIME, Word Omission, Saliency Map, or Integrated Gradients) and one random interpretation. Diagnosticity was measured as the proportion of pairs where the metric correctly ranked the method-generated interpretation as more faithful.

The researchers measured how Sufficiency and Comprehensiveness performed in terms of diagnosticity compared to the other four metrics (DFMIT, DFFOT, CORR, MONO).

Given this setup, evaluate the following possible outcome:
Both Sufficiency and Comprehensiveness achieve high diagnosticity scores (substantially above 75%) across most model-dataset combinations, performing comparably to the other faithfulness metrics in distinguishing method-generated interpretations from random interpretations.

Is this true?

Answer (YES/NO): NO